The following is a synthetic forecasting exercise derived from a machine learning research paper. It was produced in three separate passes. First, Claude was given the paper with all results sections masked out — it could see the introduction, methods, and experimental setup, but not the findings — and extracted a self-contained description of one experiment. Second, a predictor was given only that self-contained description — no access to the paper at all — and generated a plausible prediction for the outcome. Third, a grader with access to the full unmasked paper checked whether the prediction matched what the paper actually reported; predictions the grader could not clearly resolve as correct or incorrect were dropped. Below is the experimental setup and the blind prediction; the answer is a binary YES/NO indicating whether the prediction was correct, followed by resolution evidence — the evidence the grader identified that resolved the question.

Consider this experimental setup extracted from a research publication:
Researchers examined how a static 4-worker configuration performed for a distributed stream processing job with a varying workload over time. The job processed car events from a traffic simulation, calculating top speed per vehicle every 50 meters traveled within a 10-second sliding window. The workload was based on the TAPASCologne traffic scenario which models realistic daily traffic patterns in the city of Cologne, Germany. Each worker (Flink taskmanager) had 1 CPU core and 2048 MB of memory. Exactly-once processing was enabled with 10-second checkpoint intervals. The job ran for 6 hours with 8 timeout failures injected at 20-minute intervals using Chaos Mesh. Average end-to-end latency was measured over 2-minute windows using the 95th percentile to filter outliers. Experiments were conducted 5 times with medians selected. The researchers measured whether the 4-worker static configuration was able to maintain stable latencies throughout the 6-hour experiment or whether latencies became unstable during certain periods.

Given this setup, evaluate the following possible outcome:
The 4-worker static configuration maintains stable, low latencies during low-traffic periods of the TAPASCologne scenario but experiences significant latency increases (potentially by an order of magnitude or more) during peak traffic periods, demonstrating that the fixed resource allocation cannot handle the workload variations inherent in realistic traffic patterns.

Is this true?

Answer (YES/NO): NO